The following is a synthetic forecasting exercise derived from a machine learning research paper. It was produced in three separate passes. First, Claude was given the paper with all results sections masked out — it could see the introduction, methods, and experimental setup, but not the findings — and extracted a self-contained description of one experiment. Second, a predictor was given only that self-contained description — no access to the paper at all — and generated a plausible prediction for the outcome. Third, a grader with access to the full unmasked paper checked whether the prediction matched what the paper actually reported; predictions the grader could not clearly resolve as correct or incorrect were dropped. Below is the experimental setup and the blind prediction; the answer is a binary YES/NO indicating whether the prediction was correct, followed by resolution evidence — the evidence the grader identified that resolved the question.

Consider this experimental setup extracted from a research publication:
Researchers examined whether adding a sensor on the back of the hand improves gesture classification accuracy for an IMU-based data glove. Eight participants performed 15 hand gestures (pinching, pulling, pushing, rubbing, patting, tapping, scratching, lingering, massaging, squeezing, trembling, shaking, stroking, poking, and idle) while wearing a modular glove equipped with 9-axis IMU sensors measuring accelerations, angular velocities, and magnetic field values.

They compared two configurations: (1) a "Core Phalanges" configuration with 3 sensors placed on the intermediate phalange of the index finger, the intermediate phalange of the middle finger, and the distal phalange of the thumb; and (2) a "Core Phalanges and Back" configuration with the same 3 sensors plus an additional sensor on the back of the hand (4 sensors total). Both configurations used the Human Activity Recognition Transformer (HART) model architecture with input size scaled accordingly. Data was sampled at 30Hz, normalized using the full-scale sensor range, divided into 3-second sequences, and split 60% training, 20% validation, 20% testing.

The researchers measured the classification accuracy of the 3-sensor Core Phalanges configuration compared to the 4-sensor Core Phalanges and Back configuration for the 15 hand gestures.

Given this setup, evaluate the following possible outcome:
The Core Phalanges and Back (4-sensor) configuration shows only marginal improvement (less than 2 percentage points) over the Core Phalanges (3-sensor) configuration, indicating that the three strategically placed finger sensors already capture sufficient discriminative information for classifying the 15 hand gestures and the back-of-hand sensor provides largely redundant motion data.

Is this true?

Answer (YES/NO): NO